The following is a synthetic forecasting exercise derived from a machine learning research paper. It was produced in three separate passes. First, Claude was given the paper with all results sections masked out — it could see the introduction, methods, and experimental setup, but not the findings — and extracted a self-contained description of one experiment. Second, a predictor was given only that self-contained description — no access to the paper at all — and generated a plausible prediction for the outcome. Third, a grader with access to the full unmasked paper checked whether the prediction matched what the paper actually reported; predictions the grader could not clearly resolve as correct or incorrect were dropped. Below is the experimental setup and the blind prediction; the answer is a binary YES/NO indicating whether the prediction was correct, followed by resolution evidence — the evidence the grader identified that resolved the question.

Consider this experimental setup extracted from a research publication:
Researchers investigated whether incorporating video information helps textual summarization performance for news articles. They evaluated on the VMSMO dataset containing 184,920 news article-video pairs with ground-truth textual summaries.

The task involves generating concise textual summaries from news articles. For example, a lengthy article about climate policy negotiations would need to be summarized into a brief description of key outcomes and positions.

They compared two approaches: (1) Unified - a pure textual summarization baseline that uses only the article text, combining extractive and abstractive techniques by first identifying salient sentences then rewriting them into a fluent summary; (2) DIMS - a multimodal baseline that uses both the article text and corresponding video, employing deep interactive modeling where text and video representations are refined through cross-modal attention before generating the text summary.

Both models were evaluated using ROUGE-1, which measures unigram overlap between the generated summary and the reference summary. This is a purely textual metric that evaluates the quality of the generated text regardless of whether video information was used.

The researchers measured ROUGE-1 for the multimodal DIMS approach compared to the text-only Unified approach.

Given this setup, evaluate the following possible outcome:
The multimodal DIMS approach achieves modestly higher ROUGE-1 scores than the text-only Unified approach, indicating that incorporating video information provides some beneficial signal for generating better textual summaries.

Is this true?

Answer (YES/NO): YES